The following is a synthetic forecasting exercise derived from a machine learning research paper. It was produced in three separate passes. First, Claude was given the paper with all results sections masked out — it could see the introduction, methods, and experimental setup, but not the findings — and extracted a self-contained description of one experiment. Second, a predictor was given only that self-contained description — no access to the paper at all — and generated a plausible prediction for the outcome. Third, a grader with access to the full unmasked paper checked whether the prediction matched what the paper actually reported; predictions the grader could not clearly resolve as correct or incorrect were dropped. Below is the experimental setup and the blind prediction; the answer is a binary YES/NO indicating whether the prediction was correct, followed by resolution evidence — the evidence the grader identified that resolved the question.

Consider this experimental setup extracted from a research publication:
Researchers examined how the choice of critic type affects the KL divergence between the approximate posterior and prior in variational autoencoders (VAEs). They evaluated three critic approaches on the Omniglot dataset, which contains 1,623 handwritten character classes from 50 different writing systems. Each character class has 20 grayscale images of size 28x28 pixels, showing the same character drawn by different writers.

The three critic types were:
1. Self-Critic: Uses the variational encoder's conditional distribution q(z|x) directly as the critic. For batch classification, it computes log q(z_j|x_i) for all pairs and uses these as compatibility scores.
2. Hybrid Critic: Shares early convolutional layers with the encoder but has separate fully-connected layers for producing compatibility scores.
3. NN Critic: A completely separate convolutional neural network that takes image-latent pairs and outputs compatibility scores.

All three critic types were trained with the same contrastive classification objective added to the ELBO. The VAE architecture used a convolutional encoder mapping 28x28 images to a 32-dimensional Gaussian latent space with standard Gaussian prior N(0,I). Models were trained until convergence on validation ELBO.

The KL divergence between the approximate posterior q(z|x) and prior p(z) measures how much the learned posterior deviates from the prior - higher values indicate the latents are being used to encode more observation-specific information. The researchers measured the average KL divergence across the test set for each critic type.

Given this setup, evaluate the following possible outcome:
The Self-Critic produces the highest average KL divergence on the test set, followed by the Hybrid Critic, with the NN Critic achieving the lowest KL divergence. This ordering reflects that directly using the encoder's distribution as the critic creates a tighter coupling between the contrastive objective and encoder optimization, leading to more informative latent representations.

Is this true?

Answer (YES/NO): NO